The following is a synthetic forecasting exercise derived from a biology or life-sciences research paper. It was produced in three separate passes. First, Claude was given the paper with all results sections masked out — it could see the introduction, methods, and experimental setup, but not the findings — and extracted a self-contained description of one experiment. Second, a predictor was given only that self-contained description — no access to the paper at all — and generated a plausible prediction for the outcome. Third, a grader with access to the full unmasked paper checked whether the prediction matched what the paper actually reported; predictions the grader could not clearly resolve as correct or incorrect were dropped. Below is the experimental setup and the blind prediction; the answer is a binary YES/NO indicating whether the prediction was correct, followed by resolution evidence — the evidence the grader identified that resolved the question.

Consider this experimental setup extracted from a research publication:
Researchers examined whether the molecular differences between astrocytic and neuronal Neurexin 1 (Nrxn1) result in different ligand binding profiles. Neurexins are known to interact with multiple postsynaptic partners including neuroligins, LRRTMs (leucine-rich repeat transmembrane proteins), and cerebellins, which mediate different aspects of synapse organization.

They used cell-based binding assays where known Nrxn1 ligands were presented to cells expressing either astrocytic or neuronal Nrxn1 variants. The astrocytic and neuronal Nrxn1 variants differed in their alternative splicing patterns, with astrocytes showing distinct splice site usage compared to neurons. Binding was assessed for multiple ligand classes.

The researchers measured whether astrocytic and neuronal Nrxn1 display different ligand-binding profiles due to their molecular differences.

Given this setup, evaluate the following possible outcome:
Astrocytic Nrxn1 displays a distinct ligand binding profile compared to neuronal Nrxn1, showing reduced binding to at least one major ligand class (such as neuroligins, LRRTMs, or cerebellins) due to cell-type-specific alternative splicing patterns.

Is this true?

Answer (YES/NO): YES